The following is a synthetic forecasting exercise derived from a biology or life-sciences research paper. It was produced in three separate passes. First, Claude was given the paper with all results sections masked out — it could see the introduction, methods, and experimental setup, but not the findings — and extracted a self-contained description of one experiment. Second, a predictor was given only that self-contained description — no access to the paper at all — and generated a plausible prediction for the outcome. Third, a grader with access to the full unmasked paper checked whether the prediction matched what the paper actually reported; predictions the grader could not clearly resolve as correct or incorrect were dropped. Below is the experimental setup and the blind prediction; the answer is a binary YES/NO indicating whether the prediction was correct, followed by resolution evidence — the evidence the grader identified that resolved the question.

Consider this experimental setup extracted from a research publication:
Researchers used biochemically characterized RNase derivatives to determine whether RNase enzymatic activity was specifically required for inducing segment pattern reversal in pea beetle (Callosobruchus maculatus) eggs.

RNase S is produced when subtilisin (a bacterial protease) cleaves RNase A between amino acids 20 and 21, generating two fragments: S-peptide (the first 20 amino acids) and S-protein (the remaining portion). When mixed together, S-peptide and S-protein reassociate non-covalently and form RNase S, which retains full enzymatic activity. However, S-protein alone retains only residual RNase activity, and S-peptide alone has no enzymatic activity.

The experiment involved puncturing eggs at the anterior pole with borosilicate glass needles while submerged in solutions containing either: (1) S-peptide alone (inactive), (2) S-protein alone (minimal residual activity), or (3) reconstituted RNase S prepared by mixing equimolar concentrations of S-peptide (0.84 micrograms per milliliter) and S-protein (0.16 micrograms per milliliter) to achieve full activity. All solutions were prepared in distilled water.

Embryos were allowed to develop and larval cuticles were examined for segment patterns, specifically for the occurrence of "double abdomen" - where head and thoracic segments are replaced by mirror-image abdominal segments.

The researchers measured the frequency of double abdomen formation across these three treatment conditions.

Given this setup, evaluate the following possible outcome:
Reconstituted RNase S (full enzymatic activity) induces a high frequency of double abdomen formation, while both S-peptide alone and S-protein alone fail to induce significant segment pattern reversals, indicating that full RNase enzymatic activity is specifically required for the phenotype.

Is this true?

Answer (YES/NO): NO